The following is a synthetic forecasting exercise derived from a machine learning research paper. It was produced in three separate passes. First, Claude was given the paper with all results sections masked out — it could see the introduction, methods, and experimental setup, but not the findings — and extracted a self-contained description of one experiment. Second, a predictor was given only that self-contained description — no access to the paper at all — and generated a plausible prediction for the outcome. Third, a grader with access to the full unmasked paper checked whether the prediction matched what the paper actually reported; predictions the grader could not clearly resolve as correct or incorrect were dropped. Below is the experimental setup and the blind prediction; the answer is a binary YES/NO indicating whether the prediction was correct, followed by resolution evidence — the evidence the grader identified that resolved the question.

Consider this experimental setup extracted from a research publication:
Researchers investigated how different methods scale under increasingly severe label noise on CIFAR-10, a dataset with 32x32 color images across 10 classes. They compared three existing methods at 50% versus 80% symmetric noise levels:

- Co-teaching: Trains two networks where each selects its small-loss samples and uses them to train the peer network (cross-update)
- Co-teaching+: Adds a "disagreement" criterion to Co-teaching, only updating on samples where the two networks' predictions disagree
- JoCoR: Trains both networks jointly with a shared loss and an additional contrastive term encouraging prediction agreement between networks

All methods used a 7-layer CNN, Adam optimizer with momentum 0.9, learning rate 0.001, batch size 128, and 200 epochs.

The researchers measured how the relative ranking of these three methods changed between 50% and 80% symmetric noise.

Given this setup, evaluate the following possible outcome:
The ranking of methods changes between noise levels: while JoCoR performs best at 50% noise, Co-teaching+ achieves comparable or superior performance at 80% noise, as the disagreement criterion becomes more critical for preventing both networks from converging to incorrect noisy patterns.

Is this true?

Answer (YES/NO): NO